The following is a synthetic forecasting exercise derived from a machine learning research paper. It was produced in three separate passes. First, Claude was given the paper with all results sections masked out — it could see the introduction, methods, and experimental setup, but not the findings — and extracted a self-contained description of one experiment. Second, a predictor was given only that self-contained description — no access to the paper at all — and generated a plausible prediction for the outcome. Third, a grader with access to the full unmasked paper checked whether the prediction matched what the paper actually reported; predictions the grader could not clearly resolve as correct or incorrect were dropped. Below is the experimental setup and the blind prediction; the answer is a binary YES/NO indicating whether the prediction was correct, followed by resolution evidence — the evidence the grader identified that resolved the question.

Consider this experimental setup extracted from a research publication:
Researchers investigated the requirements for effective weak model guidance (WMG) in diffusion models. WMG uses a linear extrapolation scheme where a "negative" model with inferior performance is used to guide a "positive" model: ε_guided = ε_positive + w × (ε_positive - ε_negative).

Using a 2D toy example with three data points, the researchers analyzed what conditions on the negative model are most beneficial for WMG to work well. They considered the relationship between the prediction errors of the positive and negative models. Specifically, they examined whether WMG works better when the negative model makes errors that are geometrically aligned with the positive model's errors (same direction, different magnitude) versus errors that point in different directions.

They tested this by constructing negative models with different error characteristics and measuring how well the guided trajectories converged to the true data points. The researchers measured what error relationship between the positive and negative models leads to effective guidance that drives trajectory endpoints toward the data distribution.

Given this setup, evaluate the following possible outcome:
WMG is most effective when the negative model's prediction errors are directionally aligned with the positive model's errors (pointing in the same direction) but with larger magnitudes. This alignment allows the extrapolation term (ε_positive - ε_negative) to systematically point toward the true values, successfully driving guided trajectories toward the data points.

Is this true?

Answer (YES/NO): YES